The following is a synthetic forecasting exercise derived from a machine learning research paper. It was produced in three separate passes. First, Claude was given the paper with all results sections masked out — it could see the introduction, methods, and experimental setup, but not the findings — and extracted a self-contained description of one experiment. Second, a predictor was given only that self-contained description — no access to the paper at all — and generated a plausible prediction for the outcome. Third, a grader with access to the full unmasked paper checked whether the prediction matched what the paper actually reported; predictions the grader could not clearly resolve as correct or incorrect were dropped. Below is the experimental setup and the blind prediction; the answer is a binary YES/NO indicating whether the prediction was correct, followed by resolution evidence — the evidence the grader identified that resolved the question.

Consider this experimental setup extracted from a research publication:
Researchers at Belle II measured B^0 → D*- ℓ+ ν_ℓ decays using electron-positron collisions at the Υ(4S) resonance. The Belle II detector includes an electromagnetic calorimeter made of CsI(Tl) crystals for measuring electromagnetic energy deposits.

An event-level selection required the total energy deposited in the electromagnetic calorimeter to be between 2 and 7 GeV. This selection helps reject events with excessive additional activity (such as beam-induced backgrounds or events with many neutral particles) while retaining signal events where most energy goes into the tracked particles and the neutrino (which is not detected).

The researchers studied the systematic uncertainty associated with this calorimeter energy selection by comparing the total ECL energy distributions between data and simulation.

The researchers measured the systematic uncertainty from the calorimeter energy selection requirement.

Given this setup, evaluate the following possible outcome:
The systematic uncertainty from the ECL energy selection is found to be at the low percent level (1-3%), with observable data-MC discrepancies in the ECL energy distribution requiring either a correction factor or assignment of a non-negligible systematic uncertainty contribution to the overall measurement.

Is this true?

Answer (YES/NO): YES